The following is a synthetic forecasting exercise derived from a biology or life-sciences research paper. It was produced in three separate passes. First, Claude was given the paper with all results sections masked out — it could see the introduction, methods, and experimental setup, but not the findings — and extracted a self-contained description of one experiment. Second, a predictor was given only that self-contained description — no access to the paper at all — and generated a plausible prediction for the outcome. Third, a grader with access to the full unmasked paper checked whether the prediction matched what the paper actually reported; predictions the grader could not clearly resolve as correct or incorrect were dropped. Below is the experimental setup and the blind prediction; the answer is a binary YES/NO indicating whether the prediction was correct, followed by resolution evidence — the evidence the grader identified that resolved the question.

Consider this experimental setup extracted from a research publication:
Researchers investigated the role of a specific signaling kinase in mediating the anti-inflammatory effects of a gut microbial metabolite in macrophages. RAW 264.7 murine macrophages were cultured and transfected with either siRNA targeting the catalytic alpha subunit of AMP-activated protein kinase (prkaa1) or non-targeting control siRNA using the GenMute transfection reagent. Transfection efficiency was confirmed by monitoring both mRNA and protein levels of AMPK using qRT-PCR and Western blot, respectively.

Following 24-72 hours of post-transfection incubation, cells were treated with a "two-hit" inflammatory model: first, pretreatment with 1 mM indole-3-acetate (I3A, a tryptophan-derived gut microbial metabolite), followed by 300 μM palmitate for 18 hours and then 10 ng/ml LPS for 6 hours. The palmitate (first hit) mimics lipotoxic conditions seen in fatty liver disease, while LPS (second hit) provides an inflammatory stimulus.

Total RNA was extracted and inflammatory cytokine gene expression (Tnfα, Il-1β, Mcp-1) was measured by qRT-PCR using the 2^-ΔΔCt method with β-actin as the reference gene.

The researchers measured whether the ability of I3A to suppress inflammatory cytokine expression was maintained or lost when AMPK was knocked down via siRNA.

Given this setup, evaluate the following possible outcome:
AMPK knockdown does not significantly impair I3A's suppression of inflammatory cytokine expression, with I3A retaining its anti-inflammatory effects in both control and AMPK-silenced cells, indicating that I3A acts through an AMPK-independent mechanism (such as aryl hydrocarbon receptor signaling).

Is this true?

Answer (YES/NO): NO